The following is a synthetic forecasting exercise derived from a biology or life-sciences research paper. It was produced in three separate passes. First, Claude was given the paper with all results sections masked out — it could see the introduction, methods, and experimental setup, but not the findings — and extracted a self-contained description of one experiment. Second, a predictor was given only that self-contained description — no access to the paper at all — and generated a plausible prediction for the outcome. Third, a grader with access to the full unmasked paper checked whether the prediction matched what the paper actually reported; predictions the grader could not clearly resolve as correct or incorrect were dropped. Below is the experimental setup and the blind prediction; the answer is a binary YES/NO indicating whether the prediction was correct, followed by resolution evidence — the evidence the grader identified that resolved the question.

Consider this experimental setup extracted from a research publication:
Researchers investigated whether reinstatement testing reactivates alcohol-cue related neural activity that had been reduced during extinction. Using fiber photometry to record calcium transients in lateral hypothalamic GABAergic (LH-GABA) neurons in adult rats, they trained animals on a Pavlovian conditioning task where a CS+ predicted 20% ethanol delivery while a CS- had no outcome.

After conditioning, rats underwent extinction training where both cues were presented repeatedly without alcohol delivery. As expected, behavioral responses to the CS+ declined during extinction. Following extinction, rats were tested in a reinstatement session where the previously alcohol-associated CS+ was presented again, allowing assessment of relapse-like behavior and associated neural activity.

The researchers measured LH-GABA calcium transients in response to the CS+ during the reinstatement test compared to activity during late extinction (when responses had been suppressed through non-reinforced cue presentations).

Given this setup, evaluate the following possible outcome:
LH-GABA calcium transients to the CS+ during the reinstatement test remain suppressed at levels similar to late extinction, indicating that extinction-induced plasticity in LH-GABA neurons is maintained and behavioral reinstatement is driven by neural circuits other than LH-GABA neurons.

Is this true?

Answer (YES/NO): NO